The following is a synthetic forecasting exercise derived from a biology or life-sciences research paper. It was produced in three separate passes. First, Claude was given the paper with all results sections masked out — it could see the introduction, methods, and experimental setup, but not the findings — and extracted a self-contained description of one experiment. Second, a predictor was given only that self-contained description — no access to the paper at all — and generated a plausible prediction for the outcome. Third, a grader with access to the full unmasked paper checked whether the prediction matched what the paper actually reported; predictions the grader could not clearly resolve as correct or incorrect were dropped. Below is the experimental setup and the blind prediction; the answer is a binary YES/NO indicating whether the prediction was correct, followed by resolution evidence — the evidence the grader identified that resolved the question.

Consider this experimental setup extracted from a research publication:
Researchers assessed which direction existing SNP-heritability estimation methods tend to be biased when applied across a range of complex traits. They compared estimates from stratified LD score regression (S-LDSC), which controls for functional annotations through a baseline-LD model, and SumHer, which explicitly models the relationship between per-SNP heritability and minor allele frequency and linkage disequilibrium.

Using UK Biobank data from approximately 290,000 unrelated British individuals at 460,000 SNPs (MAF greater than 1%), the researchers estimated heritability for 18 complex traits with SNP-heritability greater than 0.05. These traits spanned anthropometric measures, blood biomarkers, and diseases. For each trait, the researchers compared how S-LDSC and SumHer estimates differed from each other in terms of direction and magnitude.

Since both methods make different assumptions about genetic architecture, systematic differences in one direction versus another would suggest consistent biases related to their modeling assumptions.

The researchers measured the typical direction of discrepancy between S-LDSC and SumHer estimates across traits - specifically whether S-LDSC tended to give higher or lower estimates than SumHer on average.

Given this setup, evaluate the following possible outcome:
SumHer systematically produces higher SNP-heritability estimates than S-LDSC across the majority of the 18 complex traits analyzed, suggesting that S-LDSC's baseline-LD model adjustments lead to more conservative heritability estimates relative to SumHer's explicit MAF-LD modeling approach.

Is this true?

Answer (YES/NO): YES